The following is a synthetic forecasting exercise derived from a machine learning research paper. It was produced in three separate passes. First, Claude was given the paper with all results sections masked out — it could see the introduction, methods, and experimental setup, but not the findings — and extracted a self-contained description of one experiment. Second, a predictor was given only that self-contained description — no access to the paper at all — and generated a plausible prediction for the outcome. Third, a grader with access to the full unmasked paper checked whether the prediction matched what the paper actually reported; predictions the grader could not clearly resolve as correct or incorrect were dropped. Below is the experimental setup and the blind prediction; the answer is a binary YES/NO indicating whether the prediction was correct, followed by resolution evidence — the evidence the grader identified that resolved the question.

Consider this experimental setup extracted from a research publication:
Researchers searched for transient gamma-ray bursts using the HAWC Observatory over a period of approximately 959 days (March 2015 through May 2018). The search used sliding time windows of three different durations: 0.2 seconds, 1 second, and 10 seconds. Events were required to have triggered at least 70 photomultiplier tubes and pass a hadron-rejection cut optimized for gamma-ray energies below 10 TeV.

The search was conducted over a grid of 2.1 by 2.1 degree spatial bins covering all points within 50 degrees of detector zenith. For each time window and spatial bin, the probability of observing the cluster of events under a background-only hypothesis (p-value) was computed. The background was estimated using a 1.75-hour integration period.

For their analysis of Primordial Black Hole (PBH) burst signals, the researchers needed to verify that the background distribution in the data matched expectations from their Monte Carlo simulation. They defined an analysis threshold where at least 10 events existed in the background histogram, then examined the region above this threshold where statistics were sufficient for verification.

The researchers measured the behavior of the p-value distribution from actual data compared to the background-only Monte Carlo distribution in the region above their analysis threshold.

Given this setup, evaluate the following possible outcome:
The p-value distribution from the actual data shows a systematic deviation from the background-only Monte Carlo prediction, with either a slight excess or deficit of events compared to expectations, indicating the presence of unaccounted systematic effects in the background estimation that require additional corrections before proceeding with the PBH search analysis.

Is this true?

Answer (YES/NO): NO